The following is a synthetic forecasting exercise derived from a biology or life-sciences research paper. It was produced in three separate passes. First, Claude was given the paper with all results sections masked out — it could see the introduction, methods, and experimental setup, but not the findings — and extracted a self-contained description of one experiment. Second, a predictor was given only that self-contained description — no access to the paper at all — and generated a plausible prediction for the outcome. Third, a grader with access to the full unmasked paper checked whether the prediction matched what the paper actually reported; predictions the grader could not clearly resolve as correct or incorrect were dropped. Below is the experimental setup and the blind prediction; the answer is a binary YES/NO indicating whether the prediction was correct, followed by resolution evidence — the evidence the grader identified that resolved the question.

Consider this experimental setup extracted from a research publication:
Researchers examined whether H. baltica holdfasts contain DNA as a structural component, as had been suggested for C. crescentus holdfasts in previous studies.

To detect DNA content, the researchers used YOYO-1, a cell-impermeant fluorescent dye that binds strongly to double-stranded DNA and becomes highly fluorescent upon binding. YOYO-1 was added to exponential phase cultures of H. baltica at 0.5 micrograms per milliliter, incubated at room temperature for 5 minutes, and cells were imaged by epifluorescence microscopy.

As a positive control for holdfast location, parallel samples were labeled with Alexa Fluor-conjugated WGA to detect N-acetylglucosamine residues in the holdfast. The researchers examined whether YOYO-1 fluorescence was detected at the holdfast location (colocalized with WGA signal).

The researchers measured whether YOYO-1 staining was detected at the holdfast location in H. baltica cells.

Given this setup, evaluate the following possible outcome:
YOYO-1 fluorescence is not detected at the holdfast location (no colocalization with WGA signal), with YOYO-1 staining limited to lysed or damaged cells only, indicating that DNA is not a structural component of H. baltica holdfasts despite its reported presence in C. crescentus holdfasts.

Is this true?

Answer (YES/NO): NO